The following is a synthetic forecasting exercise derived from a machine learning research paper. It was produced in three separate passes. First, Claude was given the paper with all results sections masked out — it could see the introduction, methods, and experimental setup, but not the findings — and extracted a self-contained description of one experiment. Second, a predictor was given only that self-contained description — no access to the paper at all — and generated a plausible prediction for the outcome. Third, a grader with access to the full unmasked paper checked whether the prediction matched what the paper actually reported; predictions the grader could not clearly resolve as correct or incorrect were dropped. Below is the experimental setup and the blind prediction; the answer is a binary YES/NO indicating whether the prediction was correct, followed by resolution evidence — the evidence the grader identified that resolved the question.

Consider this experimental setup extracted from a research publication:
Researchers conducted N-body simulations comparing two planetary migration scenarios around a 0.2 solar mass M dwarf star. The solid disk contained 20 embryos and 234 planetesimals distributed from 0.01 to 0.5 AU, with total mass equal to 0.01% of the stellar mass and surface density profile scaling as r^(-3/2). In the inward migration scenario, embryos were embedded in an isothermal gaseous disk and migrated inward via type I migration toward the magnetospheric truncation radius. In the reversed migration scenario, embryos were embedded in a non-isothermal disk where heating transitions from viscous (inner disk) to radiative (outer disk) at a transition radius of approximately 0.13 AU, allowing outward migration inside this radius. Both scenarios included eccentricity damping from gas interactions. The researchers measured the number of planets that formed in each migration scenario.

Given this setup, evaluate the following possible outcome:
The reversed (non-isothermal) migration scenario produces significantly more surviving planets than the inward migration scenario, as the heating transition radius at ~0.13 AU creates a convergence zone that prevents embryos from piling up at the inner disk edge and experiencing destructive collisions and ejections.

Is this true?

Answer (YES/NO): NO